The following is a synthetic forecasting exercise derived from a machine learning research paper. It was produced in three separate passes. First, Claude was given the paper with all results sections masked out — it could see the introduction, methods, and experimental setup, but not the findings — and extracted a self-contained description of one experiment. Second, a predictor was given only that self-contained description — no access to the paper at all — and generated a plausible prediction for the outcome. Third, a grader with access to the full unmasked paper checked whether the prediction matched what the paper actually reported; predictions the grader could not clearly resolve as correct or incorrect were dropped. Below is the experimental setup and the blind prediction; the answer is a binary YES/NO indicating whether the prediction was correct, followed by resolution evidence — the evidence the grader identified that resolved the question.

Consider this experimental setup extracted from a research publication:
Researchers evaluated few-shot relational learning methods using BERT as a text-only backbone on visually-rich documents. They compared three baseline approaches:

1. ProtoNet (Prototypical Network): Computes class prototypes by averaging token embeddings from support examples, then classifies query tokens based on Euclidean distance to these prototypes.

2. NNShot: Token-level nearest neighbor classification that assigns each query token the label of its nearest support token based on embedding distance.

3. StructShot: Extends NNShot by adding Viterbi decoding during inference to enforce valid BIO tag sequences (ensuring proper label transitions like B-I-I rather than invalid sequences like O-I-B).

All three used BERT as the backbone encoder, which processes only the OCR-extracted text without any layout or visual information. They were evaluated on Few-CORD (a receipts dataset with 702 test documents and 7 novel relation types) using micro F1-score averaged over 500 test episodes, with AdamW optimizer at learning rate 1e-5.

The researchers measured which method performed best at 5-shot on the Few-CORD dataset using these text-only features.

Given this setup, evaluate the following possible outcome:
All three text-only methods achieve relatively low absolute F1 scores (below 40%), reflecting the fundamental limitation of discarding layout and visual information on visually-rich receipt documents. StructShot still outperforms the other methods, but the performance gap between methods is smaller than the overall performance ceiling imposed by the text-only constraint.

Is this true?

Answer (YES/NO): NO